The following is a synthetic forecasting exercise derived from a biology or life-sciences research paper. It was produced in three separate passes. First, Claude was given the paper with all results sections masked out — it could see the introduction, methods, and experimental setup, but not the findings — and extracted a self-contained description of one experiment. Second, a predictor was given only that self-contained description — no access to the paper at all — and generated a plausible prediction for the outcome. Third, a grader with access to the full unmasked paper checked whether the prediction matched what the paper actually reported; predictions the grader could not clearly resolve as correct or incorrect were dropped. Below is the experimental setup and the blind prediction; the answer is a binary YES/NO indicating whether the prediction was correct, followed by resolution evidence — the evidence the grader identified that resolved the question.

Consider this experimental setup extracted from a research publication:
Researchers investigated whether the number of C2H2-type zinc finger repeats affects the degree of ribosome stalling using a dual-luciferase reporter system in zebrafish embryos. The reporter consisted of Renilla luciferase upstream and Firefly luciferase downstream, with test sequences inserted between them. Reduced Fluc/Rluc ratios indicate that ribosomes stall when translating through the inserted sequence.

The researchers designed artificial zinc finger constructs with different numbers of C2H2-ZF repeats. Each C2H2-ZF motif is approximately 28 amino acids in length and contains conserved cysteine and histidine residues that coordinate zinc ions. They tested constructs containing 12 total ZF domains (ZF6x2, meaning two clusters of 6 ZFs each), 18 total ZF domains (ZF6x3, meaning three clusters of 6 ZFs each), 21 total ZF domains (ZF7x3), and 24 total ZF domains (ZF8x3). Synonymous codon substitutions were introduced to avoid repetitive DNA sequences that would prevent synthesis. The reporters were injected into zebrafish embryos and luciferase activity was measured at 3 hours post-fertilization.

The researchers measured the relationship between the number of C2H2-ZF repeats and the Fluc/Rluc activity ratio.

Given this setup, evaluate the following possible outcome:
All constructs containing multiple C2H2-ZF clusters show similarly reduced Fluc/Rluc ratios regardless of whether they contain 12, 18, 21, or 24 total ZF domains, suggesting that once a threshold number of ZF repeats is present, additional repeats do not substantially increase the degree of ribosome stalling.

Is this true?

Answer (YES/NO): NO